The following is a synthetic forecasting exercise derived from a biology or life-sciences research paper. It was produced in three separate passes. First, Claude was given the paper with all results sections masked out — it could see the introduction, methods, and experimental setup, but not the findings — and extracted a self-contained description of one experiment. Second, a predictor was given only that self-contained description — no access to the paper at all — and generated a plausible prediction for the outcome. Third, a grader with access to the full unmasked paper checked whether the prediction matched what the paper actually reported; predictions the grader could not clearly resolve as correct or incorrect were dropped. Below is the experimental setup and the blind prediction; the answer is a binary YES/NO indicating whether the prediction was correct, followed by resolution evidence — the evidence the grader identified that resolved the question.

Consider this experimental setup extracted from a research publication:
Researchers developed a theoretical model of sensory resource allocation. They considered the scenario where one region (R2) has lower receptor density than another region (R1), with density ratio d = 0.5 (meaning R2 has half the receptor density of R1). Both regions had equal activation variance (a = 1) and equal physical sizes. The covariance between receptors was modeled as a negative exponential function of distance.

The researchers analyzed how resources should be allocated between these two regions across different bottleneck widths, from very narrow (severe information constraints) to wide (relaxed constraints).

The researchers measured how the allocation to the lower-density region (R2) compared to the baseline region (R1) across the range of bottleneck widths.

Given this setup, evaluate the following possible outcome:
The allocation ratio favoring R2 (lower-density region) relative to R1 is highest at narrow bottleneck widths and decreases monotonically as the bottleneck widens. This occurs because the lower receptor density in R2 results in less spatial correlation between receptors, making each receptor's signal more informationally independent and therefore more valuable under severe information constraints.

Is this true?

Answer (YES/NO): NO